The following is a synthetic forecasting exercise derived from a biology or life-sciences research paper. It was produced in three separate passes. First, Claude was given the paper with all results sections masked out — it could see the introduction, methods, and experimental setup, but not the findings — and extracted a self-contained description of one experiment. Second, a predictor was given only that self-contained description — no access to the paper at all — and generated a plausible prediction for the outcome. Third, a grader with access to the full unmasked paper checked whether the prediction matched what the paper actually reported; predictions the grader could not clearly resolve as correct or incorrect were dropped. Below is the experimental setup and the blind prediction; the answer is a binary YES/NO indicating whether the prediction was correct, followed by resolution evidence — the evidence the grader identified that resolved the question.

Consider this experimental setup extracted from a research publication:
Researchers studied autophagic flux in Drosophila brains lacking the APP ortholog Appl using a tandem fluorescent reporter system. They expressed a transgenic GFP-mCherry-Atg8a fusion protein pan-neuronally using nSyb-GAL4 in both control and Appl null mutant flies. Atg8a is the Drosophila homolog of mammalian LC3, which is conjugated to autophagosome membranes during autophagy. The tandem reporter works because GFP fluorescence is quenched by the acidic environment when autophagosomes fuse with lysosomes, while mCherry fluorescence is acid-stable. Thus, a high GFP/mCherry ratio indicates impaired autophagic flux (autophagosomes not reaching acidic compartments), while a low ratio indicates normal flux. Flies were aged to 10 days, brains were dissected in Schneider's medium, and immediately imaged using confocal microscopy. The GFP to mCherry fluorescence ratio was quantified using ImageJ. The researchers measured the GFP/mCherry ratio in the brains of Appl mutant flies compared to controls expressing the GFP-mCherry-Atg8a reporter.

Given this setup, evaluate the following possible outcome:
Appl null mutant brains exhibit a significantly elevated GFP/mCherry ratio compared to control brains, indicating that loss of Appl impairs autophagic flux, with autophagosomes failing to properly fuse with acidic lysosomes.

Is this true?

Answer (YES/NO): YES